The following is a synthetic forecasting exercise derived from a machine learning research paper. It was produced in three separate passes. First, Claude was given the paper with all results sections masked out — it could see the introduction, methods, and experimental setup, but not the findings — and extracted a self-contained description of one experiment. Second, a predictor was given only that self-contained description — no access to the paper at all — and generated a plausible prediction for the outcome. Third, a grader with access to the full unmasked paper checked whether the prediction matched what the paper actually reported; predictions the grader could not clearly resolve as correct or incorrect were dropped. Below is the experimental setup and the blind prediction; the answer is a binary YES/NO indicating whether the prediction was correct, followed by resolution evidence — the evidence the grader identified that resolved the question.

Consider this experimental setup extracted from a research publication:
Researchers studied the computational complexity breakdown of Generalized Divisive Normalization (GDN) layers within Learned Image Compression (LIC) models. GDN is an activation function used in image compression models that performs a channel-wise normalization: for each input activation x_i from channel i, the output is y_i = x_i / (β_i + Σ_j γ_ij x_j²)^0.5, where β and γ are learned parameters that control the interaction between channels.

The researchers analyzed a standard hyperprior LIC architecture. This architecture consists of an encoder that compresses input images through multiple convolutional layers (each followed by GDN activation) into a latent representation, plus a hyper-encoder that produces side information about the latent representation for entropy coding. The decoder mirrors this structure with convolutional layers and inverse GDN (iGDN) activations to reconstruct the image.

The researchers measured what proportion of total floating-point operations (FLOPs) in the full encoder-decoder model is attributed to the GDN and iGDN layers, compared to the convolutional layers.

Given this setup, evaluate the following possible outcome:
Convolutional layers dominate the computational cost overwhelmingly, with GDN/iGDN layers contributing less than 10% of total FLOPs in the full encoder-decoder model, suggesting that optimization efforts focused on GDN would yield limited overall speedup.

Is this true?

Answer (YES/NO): YES